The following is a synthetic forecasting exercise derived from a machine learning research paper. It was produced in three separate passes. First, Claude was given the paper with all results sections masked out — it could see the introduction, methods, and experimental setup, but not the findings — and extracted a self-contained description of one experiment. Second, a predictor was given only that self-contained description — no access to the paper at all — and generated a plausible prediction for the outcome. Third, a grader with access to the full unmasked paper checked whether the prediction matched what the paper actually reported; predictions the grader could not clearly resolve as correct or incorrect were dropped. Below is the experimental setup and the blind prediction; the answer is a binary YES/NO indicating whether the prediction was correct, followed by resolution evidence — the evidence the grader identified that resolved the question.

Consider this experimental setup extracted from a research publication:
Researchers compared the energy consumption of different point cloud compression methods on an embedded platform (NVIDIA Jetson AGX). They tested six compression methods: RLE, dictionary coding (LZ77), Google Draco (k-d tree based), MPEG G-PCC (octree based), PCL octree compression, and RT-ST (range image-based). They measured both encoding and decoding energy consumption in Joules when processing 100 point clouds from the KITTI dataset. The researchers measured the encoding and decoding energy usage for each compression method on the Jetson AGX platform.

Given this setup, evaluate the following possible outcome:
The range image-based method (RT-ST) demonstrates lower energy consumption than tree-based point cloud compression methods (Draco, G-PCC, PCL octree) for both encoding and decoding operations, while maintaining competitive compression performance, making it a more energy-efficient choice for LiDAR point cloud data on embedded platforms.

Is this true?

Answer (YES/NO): NO